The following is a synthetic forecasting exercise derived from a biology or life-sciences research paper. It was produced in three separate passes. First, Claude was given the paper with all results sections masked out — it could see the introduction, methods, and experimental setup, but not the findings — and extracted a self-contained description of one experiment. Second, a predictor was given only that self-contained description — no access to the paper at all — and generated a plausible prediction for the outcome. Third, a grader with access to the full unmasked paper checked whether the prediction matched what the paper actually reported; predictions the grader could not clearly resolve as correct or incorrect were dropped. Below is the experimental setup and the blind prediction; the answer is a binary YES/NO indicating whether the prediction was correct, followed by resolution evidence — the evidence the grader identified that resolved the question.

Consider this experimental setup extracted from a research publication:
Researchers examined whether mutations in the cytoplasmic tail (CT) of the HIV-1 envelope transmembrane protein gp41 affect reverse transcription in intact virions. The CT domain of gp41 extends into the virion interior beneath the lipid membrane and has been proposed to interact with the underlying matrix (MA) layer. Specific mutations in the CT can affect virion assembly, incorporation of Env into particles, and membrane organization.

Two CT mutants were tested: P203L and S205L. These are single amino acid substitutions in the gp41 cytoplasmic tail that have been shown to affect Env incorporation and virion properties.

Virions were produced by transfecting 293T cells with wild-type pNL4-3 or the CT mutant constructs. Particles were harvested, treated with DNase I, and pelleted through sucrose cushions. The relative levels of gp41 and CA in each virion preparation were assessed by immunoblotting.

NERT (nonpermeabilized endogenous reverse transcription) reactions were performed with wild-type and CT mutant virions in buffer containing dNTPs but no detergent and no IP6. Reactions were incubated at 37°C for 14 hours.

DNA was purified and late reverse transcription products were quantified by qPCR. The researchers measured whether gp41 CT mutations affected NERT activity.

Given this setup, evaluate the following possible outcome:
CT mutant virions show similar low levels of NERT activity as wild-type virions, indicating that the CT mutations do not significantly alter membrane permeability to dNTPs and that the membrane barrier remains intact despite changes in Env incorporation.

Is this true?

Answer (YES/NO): NO